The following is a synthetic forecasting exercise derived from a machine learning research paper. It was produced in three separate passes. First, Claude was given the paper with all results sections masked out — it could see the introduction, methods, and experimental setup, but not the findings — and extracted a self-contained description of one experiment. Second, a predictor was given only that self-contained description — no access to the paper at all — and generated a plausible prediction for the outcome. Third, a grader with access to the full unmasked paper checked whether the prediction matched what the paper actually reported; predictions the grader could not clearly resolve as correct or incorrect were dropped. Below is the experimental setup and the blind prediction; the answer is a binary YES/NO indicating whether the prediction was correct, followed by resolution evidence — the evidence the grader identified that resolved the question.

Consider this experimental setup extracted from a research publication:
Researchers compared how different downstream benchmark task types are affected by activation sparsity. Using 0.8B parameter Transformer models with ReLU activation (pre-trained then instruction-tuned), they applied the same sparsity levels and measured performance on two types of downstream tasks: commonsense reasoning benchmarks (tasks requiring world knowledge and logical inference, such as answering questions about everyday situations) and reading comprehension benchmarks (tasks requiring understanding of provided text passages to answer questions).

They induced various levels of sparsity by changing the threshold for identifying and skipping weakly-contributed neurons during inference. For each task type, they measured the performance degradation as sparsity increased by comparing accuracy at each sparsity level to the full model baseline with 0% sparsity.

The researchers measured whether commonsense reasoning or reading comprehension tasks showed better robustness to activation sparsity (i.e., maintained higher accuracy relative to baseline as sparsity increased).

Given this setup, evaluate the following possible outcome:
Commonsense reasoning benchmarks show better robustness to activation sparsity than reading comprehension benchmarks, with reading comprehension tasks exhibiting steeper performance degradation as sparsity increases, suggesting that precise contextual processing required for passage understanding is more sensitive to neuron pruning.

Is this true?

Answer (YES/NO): YES